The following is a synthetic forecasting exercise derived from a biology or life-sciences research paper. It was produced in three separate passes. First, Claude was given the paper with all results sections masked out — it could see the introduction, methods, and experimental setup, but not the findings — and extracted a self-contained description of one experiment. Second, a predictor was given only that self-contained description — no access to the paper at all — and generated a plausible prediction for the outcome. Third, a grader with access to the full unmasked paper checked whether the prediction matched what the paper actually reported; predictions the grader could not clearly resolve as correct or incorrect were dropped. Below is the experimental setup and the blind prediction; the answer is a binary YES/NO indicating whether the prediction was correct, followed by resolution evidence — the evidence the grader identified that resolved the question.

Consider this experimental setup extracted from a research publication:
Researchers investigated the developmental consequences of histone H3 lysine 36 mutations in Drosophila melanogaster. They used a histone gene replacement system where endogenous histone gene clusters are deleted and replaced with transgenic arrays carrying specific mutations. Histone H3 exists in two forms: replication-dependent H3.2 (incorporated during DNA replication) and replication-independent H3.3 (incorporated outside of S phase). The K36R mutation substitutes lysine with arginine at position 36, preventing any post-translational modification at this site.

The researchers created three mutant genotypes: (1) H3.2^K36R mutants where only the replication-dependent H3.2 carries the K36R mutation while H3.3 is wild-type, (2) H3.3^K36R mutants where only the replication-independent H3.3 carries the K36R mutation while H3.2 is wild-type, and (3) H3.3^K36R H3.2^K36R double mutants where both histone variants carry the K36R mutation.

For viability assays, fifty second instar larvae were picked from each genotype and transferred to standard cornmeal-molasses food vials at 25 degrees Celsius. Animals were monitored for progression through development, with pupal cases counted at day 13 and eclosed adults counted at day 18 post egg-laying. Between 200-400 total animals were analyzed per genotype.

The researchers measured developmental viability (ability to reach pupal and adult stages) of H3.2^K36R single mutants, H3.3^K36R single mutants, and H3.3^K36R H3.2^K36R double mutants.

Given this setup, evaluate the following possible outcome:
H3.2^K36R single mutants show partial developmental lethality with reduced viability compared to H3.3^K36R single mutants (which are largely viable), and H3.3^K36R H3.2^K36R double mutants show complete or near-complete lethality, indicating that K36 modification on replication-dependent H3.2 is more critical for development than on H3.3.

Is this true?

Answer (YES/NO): NO